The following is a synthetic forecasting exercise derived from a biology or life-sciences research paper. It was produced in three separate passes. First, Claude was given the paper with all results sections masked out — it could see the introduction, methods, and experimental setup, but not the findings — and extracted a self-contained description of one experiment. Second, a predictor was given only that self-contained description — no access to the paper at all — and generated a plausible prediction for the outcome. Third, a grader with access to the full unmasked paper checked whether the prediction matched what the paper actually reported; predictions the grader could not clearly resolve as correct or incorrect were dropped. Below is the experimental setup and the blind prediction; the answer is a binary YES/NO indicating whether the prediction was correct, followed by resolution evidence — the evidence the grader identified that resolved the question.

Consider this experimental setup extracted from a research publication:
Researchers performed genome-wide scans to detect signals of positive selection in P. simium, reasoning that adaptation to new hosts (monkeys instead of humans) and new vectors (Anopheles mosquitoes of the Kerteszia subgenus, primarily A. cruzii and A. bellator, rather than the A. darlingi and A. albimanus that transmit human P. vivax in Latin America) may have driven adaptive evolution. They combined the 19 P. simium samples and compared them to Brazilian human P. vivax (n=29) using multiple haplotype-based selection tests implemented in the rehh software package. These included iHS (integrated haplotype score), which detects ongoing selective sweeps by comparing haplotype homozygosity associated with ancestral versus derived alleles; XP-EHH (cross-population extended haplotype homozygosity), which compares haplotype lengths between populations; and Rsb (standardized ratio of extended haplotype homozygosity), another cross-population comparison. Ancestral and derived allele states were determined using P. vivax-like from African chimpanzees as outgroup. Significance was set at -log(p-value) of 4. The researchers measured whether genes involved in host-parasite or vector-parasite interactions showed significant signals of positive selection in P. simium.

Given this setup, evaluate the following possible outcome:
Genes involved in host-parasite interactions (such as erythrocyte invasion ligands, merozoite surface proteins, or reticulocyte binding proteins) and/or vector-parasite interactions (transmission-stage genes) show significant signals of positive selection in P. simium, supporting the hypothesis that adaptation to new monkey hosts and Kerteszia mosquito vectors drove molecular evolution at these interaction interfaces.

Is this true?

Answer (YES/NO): YES